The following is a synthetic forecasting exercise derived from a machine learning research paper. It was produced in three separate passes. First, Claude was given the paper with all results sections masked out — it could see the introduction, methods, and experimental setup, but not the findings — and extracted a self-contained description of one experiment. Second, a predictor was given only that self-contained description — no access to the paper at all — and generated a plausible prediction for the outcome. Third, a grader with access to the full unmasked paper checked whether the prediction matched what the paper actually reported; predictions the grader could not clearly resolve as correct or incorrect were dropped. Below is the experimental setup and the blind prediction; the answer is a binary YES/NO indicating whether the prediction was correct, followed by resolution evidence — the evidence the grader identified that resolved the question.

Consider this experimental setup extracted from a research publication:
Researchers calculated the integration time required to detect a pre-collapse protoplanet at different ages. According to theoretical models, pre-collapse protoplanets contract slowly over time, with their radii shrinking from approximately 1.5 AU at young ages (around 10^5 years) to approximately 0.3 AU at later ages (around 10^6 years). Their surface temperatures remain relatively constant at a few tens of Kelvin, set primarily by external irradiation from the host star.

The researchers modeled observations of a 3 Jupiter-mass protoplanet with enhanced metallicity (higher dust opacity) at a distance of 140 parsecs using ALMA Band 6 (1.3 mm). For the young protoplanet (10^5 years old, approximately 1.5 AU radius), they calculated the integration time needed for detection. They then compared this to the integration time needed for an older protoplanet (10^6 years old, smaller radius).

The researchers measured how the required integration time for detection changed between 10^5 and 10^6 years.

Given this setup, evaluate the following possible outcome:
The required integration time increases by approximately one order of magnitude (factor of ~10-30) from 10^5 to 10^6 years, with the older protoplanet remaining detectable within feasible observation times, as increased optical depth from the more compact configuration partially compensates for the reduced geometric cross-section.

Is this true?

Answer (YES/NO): NO